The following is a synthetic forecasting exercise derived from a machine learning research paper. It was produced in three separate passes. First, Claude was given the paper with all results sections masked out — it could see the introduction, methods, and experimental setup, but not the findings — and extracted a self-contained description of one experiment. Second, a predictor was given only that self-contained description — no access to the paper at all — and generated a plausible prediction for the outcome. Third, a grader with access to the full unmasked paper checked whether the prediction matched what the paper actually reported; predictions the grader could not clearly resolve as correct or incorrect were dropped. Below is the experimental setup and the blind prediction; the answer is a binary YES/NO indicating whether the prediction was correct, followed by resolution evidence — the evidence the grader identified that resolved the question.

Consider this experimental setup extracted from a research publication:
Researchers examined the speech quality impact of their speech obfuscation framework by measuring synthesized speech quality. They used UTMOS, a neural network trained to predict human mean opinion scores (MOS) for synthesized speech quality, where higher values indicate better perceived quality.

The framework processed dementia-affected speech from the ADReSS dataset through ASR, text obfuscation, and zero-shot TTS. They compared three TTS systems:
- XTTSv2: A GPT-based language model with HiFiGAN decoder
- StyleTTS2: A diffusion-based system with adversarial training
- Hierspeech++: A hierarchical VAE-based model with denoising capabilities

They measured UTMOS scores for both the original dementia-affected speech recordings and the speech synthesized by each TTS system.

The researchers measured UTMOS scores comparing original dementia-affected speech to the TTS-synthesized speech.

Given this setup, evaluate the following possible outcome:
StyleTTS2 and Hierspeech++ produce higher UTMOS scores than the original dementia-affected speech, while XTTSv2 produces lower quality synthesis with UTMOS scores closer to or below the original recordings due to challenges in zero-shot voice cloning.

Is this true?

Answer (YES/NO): NO